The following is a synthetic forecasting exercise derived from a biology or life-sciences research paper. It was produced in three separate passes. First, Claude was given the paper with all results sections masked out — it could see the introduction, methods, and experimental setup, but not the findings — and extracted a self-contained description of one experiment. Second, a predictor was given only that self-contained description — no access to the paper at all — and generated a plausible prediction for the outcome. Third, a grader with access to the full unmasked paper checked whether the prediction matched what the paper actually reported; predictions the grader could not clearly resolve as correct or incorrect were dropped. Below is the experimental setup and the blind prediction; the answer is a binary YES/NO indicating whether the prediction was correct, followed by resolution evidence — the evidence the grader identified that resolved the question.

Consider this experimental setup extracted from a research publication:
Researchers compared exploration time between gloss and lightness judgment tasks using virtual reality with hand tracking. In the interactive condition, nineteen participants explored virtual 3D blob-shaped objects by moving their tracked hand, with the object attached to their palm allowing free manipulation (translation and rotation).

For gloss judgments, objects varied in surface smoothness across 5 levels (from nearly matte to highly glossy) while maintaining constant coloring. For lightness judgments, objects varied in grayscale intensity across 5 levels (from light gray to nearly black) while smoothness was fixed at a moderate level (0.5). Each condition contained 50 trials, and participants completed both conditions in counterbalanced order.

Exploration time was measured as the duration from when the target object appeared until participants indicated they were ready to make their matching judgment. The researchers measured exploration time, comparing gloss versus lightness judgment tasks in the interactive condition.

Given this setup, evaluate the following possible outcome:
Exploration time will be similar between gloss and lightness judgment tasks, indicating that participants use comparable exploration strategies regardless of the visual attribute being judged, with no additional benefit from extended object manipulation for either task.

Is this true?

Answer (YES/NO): NO